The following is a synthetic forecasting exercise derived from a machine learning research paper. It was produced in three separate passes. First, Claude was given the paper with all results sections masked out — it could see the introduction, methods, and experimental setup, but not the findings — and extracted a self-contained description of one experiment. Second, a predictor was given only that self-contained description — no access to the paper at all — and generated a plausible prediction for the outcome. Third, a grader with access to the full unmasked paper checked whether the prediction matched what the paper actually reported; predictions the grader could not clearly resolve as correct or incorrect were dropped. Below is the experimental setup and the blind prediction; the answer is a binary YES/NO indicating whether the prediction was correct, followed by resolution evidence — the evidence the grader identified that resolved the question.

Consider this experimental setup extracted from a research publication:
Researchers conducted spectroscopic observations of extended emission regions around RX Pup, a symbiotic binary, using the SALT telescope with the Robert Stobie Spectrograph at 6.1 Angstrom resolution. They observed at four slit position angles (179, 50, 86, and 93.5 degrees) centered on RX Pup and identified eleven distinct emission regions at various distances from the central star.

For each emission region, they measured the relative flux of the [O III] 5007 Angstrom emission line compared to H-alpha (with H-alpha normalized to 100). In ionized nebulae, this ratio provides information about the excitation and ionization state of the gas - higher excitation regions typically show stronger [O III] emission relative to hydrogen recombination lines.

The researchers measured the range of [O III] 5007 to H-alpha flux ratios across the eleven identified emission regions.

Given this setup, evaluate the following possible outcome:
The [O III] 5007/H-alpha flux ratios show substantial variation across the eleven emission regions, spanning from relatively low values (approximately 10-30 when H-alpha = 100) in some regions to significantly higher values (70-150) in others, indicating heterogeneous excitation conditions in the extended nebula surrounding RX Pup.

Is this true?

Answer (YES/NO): NO